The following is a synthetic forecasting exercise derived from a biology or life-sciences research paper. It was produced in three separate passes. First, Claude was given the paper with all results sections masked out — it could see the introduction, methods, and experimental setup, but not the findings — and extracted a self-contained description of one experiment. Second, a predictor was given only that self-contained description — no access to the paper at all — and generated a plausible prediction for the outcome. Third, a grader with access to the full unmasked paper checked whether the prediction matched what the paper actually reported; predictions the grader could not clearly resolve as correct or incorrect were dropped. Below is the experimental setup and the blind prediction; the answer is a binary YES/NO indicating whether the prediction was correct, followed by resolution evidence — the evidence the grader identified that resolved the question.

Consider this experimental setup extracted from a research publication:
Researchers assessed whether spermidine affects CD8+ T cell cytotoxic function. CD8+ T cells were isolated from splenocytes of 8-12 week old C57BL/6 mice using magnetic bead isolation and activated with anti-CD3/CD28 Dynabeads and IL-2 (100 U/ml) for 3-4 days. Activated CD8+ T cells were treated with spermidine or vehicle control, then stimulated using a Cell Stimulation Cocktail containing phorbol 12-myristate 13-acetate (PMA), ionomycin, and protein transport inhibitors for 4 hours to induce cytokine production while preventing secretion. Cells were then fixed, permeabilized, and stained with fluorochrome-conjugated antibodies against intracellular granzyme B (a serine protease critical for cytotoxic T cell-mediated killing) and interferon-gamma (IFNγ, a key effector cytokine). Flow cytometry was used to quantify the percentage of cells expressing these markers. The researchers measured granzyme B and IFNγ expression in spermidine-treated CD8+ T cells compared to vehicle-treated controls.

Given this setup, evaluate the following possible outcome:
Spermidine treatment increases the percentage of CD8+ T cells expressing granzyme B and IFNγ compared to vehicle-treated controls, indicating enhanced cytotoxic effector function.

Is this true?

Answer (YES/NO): NO